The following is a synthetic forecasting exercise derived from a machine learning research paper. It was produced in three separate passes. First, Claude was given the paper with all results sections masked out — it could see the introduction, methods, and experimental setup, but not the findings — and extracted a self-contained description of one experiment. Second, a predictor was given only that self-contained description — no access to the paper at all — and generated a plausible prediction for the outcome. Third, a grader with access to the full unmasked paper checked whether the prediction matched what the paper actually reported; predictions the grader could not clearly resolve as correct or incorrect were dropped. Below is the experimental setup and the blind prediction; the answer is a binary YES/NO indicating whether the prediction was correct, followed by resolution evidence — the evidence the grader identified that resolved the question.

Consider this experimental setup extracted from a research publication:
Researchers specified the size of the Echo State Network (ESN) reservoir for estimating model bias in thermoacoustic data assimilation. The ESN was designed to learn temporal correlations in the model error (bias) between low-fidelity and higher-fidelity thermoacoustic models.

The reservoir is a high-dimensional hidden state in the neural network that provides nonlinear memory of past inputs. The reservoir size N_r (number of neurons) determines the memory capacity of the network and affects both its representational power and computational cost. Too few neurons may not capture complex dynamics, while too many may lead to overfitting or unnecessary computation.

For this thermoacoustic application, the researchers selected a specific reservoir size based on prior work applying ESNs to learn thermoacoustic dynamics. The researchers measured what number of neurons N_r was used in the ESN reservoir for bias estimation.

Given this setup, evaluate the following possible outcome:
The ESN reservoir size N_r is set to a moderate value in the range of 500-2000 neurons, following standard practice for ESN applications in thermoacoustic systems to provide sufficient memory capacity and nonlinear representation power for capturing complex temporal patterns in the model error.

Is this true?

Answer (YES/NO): NO